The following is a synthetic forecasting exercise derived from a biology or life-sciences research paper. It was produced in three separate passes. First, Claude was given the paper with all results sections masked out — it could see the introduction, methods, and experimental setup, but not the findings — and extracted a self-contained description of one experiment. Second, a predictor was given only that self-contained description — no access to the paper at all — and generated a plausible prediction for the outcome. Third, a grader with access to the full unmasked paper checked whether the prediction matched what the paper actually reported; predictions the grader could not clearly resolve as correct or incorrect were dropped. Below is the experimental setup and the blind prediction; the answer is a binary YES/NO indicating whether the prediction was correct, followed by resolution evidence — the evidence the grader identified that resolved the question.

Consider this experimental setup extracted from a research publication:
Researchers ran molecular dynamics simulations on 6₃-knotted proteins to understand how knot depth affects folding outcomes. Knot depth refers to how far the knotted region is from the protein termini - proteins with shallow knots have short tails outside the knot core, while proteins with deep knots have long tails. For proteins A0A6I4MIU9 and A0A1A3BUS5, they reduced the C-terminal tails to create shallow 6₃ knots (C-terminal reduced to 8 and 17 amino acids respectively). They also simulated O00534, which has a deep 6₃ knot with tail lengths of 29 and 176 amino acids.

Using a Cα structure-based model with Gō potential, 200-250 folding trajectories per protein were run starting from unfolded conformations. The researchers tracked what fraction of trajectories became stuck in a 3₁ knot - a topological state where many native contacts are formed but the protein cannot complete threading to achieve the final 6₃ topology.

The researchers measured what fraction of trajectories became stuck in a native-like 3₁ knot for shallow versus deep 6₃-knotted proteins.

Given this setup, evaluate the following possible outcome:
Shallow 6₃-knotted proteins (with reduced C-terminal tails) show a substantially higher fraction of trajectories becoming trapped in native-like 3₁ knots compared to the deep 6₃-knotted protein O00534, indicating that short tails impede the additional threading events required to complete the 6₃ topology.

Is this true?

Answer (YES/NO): YES